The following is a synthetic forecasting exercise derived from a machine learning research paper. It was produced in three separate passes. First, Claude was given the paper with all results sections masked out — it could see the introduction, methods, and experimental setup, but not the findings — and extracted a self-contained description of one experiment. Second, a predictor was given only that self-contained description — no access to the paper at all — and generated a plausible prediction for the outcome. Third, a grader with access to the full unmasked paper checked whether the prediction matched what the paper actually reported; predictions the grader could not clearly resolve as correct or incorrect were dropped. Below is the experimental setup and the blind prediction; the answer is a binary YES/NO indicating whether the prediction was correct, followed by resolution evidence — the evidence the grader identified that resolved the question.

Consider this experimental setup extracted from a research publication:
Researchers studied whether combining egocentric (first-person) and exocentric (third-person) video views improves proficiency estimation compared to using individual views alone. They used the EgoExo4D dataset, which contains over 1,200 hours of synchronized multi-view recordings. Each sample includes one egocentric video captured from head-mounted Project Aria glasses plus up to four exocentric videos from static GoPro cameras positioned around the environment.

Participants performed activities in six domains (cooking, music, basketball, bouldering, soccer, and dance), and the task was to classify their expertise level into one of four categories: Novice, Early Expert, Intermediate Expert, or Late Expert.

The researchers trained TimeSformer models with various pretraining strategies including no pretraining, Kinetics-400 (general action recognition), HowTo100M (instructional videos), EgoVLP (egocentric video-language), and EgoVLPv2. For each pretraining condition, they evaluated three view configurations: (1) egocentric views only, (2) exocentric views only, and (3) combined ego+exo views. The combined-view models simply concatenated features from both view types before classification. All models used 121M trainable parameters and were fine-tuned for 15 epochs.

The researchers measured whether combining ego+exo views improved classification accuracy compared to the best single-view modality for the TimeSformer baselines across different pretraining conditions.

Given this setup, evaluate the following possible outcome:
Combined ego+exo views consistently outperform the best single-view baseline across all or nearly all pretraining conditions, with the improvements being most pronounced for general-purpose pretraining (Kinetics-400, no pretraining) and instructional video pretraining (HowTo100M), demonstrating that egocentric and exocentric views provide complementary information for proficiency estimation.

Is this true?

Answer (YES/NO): NO